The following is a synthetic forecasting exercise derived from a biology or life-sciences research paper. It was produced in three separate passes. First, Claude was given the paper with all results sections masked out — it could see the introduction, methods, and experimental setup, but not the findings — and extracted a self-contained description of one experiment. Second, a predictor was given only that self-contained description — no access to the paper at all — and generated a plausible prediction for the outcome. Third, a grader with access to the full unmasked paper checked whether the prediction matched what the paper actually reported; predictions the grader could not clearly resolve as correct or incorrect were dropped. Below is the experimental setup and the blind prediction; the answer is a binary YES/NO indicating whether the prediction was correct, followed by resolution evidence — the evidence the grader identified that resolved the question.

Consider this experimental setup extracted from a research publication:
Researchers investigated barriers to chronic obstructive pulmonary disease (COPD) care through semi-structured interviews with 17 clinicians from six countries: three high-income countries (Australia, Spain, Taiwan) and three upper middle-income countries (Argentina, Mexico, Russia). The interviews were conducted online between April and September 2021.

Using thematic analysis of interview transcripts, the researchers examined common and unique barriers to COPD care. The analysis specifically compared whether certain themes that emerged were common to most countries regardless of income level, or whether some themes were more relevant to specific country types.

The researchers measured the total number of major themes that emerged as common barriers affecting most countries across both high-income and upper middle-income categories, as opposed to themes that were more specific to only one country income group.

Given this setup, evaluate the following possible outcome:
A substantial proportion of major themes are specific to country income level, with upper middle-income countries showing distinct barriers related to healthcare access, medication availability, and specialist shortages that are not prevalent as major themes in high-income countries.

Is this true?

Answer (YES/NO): NO